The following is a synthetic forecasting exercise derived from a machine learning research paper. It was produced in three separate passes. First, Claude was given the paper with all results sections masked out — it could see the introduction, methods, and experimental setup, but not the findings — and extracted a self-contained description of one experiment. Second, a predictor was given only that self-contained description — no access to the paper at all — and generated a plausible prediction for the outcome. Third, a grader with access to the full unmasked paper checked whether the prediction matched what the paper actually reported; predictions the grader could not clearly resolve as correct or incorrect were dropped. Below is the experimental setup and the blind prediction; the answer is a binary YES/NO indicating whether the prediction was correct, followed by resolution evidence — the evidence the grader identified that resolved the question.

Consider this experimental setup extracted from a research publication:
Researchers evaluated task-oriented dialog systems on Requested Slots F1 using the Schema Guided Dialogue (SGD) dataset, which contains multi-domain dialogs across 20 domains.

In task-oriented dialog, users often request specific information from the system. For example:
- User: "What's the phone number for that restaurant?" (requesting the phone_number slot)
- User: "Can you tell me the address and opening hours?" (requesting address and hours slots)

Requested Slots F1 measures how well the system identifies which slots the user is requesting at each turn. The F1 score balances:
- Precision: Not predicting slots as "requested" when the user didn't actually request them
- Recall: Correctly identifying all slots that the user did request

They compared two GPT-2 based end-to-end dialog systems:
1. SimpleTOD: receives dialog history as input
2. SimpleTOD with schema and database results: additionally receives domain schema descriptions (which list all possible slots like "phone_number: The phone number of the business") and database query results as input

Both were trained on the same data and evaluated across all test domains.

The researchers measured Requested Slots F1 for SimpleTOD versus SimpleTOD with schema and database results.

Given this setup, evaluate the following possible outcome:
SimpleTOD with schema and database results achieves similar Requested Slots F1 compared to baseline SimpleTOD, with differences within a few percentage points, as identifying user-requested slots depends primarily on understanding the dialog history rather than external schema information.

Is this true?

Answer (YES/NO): YES